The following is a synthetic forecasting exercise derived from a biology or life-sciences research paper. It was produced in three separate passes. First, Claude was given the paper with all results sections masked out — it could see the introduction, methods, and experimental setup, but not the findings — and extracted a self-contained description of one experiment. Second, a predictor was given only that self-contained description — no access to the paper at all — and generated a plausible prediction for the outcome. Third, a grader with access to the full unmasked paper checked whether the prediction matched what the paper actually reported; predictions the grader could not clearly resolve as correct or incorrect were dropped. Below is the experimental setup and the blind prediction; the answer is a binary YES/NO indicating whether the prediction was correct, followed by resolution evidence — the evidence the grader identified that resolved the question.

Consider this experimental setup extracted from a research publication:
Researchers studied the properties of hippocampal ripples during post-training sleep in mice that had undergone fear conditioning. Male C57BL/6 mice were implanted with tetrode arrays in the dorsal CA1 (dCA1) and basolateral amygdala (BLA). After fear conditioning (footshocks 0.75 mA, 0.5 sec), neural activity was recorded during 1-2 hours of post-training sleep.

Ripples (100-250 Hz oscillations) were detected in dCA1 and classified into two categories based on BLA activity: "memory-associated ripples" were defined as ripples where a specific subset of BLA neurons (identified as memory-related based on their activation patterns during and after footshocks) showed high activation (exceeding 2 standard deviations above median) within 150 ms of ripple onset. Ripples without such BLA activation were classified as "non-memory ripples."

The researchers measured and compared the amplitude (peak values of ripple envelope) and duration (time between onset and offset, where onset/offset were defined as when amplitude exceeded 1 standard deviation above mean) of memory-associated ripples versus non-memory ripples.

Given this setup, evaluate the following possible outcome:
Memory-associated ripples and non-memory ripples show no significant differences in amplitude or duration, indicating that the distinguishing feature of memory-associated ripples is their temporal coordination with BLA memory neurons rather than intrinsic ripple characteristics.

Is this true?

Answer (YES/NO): NO